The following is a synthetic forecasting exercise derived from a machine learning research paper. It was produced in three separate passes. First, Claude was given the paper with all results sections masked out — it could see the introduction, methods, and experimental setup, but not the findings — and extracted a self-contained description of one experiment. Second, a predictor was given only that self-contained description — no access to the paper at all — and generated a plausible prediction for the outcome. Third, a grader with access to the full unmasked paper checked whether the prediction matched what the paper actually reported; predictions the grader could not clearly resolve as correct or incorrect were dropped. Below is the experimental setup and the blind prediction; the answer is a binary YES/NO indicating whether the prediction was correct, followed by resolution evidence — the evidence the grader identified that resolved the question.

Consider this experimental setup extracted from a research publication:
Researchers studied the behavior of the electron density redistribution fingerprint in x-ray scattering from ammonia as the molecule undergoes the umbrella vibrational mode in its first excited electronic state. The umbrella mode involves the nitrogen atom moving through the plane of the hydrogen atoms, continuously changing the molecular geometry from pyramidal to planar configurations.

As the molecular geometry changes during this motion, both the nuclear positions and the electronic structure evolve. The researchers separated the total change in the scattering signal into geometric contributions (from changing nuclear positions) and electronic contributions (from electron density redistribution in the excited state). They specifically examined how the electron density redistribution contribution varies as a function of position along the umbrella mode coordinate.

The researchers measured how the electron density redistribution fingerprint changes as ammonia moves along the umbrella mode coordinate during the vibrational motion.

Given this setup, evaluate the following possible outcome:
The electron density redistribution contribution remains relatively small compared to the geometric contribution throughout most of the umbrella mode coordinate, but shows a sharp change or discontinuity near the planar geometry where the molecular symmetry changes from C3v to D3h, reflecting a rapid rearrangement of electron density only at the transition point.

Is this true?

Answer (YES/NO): NO